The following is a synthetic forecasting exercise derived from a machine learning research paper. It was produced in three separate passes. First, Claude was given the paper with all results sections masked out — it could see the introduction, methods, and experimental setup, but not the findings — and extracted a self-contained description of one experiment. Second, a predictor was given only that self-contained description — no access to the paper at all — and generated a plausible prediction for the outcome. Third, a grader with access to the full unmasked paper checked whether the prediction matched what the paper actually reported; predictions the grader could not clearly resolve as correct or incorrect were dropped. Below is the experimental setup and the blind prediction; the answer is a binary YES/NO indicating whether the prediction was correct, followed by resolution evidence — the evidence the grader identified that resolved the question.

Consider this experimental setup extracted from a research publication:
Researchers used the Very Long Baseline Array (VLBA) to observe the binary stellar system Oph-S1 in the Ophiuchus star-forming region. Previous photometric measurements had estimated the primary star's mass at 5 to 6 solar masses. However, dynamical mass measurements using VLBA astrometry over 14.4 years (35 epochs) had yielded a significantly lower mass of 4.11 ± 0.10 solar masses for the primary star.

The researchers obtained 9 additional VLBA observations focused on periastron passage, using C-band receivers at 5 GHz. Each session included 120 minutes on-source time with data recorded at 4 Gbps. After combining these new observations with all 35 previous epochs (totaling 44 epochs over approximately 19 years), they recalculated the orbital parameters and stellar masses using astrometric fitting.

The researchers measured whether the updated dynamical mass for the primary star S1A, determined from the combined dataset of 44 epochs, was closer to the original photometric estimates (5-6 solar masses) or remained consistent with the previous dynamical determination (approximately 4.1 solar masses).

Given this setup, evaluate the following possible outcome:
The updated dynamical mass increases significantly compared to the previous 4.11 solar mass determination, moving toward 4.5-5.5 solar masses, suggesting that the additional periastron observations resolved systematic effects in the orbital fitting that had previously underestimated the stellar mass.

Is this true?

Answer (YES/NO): NO